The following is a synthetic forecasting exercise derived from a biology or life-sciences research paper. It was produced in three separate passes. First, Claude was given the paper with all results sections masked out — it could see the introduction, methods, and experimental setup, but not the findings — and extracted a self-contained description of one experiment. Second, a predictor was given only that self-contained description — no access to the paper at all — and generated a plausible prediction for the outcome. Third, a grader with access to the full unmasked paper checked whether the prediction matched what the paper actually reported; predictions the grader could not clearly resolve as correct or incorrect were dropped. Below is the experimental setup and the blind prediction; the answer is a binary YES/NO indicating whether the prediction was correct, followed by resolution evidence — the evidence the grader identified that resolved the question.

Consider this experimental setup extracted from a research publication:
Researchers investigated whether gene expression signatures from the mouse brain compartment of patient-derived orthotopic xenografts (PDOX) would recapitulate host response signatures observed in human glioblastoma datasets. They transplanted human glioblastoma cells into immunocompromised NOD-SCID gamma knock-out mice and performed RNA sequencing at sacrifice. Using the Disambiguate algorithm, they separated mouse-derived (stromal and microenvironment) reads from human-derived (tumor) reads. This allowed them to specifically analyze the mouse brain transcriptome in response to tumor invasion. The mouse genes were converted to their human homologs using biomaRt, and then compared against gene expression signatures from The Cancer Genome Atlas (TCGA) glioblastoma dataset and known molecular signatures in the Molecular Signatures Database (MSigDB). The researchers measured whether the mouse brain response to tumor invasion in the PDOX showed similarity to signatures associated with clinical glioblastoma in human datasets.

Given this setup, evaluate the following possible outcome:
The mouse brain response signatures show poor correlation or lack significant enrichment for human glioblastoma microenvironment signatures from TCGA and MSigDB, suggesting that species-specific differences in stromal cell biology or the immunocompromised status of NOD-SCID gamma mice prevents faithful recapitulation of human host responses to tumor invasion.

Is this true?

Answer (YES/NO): NO